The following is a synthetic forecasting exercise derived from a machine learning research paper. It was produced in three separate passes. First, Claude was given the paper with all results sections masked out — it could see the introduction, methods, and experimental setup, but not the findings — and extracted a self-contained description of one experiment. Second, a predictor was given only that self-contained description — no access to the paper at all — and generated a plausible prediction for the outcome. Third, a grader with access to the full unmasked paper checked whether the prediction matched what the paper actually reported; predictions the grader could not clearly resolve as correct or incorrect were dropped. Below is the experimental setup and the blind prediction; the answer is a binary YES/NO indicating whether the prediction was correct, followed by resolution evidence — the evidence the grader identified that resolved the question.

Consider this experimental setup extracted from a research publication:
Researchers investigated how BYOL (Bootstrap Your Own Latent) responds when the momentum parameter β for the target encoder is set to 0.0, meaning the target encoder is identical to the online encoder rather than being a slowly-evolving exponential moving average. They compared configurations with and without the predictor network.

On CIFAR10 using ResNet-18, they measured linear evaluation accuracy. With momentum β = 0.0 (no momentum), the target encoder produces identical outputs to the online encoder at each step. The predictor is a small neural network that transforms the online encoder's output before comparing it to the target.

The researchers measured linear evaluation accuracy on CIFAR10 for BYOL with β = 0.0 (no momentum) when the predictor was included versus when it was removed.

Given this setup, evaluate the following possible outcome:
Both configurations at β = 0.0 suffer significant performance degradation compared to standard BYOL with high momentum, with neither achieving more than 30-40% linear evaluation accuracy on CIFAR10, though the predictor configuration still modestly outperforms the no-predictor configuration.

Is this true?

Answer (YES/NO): NO